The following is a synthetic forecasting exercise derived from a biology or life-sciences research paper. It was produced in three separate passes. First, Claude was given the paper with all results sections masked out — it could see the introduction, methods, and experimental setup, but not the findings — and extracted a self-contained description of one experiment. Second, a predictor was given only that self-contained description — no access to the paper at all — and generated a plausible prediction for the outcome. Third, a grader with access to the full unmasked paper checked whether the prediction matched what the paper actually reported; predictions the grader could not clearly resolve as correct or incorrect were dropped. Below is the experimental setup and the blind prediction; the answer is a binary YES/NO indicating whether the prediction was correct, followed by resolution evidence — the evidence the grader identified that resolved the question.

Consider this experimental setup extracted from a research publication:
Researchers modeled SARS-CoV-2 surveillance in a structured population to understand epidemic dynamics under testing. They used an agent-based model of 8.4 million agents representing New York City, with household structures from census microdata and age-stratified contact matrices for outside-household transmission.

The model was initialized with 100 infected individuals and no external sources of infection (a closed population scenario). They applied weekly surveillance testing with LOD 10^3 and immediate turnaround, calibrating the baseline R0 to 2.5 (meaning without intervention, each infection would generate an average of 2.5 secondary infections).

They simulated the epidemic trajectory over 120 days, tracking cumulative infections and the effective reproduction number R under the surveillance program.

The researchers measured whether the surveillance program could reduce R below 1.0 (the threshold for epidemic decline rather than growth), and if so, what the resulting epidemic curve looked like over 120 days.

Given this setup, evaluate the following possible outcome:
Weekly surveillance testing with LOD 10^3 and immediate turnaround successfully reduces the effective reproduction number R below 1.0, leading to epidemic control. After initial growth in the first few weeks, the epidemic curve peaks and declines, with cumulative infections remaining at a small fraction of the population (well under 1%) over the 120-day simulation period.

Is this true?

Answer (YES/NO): NO